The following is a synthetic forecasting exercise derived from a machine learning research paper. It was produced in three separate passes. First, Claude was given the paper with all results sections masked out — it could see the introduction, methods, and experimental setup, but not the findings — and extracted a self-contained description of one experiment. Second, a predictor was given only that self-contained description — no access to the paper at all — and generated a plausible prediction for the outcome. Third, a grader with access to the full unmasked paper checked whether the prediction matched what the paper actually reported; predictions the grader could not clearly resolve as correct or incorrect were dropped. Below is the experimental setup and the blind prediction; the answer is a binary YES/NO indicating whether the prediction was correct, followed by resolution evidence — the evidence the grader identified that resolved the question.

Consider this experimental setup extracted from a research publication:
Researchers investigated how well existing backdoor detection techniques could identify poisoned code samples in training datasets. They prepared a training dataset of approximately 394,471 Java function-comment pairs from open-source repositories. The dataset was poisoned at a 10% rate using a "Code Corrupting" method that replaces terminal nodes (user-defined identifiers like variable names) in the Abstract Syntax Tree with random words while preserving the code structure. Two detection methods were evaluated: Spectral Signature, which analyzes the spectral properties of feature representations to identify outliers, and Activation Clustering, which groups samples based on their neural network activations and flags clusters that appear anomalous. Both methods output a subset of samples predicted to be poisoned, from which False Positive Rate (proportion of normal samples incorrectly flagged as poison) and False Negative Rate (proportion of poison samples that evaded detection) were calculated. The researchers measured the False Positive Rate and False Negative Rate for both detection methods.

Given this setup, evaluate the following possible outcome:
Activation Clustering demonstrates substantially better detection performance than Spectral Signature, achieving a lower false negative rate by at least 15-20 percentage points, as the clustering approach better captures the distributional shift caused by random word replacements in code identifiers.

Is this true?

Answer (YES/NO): NO